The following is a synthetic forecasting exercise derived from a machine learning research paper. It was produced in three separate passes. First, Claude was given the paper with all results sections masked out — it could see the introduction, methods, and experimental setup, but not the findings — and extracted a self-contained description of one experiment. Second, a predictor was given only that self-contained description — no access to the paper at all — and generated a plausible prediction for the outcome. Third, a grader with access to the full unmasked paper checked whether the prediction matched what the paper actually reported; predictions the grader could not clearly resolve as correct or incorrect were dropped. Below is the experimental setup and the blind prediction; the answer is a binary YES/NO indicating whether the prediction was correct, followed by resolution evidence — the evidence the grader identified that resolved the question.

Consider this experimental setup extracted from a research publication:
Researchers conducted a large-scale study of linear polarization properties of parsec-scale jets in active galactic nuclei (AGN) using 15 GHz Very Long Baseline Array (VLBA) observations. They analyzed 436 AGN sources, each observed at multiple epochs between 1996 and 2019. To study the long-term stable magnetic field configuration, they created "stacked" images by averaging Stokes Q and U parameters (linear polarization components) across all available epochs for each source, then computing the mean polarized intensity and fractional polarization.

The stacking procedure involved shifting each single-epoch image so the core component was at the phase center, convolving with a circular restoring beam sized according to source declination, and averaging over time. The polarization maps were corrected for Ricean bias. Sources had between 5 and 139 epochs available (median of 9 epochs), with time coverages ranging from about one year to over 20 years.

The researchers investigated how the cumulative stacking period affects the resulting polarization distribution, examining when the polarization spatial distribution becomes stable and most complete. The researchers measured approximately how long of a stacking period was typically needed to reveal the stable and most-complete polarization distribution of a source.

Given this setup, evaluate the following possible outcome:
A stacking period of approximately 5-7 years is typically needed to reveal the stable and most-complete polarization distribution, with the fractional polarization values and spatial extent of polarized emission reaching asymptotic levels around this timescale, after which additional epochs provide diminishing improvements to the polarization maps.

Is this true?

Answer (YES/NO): NO